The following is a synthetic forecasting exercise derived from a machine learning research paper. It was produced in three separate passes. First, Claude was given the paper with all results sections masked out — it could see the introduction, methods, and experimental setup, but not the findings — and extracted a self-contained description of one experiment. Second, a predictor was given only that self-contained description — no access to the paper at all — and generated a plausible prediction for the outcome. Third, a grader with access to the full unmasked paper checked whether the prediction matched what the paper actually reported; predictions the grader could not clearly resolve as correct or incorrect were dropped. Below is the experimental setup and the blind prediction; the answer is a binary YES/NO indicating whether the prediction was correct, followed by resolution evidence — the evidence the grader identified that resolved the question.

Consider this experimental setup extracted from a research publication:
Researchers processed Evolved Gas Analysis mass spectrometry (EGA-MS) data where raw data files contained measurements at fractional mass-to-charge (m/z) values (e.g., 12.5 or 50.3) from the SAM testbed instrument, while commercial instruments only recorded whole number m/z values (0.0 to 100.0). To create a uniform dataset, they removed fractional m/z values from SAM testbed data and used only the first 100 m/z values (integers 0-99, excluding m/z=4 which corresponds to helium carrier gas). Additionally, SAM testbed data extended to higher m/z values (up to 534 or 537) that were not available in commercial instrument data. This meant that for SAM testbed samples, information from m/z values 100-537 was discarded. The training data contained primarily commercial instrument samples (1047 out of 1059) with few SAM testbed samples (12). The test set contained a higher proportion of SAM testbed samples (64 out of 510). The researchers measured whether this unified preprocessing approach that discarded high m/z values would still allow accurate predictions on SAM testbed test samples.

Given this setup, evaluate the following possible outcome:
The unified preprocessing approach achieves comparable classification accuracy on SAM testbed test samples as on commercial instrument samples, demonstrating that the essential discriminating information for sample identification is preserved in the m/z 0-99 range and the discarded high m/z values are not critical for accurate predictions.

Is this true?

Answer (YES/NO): NO